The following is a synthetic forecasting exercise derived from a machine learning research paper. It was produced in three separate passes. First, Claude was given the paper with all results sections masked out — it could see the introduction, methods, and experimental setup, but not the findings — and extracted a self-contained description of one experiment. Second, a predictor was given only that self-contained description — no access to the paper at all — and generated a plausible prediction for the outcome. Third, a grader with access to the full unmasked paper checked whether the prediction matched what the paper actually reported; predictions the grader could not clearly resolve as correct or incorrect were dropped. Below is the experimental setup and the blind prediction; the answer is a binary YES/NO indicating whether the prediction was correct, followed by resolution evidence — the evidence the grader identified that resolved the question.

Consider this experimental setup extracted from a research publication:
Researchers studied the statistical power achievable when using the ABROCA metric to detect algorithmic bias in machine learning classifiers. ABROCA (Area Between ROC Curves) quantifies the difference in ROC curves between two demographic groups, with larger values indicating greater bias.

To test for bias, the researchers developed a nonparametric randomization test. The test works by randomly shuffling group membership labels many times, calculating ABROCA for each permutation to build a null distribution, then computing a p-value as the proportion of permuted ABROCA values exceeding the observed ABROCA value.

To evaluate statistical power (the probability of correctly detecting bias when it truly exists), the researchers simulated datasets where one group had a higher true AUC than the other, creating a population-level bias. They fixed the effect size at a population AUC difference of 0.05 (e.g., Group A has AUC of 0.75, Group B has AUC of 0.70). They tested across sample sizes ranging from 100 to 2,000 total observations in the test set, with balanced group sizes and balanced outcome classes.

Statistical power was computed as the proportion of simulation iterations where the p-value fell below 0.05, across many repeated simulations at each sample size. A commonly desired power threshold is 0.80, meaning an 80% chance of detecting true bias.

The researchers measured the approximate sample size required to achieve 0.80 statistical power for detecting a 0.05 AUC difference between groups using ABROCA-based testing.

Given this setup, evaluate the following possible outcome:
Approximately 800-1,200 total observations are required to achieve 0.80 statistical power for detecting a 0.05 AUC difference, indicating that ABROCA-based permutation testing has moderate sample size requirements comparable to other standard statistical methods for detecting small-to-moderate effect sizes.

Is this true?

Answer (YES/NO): NO